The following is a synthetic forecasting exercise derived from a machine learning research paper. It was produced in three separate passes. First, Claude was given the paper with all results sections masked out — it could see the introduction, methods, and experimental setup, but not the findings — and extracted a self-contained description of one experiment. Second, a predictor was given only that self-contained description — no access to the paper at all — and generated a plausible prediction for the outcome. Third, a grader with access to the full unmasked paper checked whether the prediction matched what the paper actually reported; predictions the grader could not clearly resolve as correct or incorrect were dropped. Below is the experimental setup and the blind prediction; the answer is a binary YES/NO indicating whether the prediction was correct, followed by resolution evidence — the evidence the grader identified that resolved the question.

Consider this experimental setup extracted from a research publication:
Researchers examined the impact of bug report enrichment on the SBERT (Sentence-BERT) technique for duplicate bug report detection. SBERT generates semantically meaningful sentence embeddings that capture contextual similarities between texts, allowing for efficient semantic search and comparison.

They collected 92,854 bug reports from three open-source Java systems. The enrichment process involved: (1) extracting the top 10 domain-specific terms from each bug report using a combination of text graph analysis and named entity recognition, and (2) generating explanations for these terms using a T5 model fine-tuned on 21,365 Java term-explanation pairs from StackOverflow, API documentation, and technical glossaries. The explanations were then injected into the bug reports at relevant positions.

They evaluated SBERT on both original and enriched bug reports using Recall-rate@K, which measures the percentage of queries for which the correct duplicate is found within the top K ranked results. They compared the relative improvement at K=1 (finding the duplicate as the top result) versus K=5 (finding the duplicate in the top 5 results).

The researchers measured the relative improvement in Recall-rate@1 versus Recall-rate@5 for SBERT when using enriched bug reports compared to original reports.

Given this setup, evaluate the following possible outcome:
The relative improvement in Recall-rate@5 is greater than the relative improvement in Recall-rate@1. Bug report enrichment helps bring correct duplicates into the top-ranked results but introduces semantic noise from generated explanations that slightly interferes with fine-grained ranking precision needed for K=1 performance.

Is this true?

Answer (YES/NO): NO